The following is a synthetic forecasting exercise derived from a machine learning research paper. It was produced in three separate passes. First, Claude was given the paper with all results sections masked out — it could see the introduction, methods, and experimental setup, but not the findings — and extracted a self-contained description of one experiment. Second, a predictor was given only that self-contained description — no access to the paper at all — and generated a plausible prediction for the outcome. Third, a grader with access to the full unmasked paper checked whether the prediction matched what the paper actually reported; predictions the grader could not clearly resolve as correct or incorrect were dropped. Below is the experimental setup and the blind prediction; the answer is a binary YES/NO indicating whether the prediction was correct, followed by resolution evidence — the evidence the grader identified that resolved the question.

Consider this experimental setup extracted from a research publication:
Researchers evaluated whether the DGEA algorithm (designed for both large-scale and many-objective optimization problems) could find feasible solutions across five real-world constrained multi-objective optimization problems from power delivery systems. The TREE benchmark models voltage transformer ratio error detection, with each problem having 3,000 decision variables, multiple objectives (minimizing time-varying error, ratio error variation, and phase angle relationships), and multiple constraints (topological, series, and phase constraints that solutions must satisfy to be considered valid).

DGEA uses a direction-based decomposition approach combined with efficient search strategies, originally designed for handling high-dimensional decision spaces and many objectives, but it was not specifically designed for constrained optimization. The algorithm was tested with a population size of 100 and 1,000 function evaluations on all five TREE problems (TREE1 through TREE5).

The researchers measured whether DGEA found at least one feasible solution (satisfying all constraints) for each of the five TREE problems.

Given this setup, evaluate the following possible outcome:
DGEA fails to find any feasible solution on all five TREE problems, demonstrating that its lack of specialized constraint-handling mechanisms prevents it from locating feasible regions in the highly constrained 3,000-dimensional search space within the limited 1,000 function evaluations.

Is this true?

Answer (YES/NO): NO